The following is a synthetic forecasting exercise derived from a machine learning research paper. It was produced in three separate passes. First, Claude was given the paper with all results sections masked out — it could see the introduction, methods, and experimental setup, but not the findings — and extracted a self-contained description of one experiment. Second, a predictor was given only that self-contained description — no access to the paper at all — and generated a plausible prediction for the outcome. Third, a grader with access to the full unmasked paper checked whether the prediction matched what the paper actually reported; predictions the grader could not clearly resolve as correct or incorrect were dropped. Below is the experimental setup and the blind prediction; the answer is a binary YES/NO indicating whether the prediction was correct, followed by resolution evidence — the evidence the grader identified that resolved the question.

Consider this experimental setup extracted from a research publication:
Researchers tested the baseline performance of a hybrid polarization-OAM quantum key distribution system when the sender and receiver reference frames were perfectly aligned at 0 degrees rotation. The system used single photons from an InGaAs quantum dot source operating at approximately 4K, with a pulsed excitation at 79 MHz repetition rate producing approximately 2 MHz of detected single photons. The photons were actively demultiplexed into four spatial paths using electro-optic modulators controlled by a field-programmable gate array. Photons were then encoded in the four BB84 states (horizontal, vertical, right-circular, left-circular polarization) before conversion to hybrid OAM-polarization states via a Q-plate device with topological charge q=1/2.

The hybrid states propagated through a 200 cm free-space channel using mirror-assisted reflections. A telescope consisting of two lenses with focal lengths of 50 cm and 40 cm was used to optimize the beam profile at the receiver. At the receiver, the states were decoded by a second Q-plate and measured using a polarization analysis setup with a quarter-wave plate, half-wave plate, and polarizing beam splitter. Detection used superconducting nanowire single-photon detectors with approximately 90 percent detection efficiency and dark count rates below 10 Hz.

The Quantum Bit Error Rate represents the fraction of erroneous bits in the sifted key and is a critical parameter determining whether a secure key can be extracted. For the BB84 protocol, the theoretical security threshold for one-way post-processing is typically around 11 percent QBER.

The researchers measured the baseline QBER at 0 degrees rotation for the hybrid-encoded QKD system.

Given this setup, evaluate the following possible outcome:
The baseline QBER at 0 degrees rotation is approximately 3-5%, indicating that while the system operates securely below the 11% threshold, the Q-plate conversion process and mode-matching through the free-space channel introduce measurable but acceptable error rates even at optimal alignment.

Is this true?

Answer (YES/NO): YES